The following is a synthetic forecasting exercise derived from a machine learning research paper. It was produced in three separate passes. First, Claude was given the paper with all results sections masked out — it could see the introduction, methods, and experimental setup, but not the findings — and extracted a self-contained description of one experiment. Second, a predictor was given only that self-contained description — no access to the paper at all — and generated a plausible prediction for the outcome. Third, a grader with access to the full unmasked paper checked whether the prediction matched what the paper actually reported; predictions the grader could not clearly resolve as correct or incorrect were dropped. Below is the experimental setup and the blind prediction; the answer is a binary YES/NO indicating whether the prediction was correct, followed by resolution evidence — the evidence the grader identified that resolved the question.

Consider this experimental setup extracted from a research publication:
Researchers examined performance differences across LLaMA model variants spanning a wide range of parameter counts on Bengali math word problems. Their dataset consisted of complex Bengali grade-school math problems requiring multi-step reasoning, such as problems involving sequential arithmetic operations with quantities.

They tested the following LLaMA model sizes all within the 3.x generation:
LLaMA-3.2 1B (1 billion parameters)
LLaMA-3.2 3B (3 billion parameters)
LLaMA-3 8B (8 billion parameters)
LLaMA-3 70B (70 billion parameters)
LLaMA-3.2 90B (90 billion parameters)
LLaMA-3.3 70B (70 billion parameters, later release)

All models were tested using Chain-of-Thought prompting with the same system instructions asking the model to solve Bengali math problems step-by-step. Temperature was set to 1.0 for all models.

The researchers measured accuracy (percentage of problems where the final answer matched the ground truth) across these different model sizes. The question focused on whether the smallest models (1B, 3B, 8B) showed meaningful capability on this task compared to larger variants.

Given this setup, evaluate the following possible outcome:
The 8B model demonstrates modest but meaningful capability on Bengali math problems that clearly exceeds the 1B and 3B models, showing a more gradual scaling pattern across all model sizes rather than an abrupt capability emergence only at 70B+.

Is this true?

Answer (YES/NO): YES